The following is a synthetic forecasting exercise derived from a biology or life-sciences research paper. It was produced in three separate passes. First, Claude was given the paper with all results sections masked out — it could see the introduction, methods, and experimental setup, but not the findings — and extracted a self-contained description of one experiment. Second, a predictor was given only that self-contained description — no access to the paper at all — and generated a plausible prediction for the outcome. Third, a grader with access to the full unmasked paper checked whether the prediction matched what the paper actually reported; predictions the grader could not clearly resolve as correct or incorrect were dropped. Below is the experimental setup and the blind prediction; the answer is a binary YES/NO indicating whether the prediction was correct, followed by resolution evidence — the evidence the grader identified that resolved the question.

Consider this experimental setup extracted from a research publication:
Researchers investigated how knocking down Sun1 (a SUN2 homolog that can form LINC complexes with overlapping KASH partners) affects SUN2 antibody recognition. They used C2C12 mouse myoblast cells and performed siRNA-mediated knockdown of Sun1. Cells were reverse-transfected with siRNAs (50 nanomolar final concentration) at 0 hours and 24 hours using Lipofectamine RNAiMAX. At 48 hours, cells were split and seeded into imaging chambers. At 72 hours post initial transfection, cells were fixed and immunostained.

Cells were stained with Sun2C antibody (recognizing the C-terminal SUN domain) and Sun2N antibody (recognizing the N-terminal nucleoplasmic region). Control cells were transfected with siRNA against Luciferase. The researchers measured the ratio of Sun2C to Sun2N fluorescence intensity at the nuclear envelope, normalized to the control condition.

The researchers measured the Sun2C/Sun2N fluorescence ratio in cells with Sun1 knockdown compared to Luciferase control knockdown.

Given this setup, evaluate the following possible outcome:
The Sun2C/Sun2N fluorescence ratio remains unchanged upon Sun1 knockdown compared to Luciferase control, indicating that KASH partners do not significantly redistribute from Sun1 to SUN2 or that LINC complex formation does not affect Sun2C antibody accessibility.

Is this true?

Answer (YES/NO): NO